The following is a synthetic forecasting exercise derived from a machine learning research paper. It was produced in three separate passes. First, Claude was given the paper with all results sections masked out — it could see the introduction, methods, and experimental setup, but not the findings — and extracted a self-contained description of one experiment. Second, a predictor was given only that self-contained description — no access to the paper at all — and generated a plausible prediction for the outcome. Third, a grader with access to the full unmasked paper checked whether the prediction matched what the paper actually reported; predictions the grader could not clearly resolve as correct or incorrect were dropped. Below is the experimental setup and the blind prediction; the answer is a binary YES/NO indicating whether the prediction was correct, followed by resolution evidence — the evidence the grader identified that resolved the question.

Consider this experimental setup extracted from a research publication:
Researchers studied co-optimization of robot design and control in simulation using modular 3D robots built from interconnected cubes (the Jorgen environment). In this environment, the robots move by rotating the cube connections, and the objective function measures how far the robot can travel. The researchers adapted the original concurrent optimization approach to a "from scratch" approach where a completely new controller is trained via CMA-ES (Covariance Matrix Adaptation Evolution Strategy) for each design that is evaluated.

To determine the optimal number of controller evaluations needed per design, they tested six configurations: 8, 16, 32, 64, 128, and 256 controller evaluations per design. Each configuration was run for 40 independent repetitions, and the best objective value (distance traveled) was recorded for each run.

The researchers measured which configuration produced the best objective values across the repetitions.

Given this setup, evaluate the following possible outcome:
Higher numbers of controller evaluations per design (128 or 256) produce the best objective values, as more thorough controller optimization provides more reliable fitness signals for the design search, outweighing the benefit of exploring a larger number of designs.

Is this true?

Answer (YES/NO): YES